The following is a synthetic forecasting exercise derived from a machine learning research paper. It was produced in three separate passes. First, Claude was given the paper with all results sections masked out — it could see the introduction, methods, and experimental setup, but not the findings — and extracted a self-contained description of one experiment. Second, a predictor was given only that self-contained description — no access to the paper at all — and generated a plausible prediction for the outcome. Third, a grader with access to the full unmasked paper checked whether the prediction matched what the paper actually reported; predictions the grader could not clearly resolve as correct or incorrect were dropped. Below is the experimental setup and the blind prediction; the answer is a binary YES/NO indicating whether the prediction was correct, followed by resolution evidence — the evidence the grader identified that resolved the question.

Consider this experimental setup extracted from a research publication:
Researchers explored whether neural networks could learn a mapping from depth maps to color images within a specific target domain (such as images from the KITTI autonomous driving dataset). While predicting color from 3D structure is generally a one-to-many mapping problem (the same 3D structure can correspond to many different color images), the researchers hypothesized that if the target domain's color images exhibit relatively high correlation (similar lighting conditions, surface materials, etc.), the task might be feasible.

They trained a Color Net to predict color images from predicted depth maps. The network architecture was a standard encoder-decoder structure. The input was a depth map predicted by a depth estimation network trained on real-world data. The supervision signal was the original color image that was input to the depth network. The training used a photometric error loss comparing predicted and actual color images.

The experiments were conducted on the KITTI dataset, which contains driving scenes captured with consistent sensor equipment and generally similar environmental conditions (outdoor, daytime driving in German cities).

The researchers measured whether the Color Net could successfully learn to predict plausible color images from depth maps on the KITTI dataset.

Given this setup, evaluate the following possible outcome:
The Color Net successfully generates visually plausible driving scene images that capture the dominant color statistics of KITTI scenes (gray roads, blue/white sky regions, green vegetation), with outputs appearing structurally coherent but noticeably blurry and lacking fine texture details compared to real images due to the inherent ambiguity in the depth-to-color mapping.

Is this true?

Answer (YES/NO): NO